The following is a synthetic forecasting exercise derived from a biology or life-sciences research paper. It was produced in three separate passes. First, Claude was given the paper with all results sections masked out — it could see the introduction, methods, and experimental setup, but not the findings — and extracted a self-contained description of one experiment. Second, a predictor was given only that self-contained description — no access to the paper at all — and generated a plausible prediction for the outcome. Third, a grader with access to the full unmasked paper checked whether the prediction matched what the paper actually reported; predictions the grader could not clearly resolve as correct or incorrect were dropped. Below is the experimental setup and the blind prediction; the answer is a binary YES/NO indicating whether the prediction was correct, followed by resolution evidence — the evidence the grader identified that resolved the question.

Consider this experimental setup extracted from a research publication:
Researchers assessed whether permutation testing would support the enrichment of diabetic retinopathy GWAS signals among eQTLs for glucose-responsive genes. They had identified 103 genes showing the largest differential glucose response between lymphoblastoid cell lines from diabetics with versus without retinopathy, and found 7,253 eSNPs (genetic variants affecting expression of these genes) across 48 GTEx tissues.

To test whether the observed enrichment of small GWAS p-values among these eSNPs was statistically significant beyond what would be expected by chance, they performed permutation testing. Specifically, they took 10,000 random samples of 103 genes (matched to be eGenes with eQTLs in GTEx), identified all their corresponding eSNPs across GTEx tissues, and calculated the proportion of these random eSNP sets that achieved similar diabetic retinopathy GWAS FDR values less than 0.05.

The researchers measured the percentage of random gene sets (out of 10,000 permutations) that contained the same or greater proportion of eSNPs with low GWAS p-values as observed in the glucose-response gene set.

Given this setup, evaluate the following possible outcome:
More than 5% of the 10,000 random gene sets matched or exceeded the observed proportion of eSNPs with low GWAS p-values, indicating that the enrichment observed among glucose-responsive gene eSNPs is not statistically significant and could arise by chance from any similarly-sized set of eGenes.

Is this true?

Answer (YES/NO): NO